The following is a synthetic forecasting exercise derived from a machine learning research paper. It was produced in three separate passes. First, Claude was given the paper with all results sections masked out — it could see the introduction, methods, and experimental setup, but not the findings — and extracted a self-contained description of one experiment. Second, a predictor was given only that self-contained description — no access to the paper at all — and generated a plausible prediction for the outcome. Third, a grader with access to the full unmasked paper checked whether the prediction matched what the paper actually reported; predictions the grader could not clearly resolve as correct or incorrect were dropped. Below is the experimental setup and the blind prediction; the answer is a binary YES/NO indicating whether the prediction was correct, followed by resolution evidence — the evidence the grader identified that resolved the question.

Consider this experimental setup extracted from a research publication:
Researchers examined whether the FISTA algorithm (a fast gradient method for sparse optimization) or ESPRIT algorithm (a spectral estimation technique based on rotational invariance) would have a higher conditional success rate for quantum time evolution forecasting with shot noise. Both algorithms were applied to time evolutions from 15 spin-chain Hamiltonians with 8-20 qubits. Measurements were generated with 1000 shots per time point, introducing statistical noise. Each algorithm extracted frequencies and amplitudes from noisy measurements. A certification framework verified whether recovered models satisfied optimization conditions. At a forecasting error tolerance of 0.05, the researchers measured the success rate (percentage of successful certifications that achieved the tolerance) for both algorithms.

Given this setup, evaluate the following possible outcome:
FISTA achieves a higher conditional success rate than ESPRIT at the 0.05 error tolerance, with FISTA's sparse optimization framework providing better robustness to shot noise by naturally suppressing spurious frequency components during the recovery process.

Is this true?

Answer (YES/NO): YES